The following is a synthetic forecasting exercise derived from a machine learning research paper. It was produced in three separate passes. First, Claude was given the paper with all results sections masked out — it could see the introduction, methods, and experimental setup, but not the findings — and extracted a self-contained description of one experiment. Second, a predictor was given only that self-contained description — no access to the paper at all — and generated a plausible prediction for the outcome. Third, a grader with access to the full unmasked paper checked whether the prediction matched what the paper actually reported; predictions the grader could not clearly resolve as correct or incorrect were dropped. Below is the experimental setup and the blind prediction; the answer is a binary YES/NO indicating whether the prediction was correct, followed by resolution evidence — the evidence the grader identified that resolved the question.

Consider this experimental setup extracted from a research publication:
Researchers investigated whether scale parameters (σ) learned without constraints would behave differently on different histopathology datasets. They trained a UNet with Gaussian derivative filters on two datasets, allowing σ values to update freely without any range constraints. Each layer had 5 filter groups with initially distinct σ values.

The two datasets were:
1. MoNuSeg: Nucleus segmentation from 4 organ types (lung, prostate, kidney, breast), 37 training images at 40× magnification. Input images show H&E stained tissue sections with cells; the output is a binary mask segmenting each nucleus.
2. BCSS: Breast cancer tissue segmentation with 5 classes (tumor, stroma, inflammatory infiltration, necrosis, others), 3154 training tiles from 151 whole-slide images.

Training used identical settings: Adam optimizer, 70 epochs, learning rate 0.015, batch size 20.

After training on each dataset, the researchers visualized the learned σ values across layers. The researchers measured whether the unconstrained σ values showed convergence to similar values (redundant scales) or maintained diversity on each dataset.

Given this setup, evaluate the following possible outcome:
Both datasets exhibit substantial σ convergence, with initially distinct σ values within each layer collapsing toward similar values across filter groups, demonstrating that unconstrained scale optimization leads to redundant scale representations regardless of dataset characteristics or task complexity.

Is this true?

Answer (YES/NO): YES